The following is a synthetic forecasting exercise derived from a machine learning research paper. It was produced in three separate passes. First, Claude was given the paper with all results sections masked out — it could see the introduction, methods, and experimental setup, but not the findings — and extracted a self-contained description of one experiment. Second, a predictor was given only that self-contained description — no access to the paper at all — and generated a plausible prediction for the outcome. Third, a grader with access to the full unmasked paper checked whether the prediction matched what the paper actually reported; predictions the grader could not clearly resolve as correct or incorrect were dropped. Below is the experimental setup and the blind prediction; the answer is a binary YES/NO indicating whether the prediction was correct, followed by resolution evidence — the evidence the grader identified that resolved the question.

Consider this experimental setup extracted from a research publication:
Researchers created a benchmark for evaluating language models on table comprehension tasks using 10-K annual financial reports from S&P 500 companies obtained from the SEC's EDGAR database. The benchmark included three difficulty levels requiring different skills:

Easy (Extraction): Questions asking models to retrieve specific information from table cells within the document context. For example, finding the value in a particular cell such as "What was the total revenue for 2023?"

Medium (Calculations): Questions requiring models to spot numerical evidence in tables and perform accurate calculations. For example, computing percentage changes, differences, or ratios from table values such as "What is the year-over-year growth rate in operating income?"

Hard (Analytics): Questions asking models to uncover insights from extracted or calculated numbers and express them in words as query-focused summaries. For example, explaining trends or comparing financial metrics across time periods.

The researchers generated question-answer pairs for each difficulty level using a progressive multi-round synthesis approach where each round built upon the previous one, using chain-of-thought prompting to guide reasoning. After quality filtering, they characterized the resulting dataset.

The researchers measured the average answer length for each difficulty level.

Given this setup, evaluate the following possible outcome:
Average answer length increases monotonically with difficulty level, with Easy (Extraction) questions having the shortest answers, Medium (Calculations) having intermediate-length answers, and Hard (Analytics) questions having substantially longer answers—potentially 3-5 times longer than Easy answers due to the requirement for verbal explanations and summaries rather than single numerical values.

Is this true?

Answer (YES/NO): NO